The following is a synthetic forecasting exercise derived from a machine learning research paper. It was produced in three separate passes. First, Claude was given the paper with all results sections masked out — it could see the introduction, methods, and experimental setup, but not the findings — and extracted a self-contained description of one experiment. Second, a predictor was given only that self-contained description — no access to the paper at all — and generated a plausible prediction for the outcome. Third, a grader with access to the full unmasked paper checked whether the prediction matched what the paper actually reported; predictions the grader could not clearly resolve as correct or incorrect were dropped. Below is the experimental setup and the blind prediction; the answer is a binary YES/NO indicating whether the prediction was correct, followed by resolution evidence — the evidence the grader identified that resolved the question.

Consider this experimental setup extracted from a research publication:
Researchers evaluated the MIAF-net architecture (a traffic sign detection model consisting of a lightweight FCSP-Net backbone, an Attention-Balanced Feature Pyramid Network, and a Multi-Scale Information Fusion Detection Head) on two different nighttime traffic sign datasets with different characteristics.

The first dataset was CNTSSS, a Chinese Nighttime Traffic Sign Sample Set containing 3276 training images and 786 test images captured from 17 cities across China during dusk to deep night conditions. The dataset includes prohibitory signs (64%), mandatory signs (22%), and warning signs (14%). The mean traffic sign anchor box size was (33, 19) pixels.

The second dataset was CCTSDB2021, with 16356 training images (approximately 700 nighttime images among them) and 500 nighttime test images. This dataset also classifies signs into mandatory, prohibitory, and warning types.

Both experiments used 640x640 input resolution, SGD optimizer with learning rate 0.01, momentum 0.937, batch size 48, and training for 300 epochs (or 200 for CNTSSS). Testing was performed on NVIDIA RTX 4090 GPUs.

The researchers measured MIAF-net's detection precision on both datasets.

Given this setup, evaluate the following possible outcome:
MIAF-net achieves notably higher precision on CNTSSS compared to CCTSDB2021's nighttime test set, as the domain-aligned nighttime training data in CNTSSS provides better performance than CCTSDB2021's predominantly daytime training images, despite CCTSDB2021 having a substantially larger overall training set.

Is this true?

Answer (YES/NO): YES